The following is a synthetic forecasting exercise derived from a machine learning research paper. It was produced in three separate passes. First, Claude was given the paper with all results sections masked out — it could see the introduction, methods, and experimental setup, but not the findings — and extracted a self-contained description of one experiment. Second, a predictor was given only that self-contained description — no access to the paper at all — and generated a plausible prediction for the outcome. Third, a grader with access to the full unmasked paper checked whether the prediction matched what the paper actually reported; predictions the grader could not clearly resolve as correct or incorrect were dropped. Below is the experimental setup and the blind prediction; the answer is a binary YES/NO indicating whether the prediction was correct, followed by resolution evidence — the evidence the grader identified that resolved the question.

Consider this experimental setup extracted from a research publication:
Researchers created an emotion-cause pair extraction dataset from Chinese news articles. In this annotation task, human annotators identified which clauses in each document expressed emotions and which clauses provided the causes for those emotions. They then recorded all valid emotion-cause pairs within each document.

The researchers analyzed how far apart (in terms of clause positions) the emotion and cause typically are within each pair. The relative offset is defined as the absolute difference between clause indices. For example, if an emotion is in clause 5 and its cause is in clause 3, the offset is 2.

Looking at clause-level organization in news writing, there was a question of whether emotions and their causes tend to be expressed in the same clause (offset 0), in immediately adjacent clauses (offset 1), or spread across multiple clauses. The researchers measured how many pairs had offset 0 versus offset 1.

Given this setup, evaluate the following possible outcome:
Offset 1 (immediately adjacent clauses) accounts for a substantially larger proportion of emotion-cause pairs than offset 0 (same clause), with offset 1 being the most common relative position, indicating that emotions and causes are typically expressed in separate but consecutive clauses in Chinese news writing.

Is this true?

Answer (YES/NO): YES